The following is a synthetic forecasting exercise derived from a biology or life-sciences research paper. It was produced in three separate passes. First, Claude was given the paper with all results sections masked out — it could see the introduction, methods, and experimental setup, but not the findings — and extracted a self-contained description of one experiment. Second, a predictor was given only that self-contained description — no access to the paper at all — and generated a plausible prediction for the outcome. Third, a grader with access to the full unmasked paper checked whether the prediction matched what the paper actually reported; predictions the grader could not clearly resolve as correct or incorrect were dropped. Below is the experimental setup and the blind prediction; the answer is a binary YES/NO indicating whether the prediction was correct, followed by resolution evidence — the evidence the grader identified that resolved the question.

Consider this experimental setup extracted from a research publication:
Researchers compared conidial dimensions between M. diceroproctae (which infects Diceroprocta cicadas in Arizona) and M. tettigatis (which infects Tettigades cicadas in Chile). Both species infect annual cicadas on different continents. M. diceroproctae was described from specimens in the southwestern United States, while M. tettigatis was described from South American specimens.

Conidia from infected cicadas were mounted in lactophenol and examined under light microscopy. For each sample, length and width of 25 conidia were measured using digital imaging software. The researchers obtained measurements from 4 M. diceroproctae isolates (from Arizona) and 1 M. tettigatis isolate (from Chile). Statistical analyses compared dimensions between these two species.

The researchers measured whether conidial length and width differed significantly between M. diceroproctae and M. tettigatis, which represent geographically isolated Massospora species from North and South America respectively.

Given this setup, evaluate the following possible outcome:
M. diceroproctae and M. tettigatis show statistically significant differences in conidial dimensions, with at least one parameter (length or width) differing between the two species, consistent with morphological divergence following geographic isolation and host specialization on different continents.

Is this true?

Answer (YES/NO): YES